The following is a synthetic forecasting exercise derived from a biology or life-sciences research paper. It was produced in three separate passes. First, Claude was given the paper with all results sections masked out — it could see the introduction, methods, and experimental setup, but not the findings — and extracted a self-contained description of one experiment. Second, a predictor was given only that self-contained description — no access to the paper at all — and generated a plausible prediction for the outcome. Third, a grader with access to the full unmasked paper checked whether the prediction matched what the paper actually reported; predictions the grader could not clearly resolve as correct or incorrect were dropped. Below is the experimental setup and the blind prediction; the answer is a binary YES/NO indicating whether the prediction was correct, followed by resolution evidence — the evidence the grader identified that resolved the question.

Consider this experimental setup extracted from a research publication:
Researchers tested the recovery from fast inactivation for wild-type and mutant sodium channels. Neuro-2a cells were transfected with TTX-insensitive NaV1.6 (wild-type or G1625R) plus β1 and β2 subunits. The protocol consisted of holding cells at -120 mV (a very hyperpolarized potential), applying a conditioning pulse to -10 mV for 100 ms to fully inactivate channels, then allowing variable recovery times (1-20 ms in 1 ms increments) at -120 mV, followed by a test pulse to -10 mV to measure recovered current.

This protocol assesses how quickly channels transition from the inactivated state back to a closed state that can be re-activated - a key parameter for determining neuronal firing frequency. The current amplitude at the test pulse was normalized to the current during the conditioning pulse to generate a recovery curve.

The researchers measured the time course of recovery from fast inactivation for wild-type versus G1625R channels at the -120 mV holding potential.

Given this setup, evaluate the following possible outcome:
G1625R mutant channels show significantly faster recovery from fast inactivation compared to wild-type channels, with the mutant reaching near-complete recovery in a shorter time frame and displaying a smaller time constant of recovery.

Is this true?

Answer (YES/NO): NO